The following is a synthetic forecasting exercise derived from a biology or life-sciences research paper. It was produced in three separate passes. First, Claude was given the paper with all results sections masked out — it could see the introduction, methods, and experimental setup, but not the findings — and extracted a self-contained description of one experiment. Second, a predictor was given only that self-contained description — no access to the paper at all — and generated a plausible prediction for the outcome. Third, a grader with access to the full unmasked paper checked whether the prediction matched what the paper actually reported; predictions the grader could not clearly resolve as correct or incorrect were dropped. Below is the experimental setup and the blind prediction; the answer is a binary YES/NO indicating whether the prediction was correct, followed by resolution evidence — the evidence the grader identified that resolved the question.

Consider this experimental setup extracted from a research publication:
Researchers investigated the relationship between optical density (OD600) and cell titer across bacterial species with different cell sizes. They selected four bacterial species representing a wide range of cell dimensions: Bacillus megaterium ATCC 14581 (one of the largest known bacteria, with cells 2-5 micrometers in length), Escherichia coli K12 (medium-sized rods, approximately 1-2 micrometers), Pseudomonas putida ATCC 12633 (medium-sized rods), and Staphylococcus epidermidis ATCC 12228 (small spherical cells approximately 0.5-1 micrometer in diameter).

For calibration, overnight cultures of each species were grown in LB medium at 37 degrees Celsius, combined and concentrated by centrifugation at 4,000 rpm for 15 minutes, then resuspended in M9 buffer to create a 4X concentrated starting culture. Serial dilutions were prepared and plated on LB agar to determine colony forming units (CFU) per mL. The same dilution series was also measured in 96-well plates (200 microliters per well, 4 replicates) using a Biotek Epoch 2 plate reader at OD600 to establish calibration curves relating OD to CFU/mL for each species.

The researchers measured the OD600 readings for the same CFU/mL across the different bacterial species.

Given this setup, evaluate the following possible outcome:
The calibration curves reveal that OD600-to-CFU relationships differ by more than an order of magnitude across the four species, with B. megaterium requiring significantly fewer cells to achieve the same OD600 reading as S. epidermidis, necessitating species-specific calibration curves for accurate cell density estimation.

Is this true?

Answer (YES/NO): YES